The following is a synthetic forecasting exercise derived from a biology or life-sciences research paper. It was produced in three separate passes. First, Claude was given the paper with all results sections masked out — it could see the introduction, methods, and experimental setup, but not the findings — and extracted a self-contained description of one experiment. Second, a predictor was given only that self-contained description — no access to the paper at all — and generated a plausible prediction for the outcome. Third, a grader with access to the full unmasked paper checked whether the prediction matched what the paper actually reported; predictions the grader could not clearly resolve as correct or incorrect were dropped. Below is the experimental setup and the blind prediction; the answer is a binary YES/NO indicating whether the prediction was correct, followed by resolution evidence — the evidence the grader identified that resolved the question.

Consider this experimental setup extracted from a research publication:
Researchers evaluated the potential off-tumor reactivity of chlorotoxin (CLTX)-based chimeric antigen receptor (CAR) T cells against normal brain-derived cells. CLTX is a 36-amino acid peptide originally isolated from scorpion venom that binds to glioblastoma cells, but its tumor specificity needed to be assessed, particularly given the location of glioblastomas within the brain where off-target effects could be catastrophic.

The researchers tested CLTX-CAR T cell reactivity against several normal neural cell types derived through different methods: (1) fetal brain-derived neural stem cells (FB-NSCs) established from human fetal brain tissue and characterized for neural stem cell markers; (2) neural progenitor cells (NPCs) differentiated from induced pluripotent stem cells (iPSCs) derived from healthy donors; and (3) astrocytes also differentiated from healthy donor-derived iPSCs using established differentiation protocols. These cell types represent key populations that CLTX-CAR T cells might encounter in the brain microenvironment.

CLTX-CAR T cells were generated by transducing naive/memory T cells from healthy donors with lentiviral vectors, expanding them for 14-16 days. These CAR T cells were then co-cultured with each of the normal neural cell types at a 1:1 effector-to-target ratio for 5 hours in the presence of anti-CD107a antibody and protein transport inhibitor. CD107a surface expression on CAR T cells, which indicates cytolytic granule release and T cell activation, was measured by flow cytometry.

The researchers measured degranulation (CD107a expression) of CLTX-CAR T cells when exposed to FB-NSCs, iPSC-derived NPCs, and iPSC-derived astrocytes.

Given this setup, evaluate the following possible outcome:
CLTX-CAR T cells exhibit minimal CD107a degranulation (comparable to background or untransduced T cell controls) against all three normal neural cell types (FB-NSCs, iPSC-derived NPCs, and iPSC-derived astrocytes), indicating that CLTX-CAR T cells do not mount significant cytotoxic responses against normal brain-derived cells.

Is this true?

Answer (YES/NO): YES